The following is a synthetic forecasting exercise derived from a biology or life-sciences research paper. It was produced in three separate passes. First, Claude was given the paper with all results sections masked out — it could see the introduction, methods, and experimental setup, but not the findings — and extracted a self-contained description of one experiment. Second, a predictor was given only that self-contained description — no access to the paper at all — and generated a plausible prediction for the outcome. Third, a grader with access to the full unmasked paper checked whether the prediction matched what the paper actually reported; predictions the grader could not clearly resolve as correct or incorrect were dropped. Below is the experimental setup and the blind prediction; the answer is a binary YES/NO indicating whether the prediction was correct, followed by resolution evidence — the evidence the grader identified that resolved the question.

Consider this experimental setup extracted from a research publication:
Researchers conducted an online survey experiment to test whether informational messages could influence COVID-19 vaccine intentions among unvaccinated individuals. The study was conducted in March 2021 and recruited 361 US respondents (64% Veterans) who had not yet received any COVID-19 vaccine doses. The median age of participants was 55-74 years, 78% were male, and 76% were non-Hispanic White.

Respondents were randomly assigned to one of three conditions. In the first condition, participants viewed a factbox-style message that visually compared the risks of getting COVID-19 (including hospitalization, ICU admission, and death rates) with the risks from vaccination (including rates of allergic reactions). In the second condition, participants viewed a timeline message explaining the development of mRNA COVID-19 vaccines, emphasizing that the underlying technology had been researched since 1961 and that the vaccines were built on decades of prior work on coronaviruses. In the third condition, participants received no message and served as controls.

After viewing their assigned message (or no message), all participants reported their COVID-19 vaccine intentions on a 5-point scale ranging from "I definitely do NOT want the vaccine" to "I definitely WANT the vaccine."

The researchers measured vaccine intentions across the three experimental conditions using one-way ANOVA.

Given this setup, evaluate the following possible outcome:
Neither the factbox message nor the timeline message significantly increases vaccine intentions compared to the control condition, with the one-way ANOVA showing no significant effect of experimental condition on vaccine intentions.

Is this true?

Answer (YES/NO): YES